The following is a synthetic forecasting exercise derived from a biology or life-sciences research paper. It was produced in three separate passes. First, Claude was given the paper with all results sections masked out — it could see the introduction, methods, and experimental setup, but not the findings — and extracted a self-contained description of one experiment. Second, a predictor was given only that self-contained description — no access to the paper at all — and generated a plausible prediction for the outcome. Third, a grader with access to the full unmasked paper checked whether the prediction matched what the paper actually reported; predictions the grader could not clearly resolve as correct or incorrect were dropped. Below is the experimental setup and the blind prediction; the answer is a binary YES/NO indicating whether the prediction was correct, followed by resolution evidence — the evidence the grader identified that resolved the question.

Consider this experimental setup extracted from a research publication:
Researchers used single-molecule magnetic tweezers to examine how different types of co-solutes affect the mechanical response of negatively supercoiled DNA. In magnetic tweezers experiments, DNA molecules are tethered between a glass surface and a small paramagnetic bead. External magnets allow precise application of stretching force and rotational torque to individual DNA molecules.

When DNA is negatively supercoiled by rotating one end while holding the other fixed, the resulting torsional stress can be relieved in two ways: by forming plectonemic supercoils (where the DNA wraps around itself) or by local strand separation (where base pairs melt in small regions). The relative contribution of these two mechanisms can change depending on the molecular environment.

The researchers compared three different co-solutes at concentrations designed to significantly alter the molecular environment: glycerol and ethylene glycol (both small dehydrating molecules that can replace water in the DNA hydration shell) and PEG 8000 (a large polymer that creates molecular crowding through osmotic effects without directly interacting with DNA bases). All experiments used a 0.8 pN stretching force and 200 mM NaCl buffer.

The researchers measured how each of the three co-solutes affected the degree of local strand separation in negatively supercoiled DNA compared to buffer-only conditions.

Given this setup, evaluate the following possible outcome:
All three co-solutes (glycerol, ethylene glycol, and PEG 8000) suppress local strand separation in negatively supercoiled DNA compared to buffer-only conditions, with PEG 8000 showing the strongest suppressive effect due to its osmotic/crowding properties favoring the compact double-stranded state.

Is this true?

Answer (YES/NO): NO